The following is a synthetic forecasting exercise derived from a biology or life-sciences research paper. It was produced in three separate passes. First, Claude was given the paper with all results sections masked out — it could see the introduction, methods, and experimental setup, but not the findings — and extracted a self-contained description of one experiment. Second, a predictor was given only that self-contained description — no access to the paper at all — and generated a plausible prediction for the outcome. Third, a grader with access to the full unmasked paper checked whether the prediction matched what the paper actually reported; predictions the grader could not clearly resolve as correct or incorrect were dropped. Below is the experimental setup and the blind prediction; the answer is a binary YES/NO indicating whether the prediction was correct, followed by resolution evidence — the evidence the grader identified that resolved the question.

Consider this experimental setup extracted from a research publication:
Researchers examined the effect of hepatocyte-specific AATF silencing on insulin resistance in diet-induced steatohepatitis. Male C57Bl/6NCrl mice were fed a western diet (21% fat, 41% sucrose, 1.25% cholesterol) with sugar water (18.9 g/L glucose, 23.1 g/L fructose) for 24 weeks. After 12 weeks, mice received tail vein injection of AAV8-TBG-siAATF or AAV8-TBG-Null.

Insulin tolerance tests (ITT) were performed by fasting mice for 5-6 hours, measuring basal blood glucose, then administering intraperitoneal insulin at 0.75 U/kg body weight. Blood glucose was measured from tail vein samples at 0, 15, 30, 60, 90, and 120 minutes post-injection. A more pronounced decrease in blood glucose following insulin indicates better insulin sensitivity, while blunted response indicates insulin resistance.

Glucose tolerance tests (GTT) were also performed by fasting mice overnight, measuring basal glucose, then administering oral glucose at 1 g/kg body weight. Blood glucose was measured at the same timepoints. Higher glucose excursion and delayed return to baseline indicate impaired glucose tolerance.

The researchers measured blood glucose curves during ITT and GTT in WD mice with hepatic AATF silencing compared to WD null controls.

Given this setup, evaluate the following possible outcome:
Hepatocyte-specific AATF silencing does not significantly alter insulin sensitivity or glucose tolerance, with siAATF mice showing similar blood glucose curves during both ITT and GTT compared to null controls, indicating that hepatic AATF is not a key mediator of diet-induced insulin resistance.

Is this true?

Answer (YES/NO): NO